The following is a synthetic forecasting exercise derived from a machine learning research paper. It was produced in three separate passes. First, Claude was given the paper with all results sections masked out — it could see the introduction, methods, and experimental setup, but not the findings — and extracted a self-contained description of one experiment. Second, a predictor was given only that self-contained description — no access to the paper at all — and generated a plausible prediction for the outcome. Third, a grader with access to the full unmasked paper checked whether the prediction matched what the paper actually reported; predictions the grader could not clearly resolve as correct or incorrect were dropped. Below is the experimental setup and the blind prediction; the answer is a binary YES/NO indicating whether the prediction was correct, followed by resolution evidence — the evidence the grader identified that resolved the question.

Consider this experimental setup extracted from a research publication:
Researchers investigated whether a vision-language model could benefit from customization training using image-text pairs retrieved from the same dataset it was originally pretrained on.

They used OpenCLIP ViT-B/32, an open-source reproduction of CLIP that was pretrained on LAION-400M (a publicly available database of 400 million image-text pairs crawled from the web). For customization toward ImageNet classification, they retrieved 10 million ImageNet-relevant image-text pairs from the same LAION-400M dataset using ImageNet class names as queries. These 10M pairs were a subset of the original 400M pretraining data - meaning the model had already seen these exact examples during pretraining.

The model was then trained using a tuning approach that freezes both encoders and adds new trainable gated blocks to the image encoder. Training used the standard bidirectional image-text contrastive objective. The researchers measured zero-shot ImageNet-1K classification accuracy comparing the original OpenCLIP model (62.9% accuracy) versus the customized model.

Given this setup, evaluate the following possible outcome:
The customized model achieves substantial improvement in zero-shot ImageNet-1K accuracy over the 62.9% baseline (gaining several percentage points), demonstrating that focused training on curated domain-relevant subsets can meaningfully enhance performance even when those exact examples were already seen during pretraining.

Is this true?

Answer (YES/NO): YES